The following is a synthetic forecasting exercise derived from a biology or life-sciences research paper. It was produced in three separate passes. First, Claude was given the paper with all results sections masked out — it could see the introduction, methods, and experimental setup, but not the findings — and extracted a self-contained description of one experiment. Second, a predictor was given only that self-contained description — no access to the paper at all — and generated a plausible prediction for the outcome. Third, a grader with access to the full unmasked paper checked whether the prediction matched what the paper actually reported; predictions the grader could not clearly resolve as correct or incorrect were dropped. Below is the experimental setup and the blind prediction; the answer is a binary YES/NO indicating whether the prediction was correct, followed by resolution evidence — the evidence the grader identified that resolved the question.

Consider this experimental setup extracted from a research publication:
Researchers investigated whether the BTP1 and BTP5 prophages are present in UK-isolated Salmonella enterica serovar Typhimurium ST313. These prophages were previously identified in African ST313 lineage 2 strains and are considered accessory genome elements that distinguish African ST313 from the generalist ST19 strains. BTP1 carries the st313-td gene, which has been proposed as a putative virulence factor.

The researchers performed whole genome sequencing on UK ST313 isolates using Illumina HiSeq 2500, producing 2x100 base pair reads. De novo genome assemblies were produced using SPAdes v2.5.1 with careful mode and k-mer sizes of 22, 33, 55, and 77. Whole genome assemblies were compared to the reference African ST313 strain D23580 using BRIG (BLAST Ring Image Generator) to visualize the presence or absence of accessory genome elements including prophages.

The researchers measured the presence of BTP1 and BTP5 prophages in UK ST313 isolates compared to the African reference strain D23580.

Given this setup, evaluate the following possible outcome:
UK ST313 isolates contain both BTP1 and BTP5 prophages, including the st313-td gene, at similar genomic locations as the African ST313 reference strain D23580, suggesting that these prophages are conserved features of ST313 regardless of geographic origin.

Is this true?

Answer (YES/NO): NO